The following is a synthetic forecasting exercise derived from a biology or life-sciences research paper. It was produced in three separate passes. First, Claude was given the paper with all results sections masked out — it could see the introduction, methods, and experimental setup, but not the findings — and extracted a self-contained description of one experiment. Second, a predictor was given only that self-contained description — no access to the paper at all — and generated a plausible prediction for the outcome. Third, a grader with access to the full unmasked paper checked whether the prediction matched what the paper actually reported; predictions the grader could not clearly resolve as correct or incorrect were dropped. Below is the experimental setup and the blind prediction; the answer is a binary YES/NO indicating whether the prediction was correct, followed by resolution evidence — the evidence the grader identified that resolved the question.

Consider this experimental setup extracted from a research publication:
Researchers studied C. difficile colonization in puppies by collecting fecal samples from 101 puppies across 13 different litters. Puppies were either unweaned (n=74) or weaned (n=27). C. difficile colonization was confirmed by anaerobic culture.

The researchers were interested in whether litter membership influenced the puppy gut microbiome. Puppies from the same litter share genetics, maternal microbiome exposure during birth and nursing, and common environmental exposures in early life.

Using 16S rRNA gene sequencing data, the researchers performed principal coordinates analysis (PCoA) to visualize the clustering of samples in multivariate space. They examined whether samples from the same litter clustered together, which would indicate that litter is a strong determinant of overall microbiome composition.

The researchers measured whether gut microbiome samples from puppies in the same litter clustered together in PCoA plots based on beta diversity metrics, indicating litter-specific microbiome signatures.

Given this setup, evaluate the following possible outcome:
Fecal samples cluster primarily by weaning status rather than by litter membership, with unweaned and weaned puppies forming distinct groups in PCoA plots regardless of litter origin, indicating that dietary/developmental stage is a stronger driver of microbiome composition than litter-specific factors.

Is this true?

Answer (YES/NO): NO